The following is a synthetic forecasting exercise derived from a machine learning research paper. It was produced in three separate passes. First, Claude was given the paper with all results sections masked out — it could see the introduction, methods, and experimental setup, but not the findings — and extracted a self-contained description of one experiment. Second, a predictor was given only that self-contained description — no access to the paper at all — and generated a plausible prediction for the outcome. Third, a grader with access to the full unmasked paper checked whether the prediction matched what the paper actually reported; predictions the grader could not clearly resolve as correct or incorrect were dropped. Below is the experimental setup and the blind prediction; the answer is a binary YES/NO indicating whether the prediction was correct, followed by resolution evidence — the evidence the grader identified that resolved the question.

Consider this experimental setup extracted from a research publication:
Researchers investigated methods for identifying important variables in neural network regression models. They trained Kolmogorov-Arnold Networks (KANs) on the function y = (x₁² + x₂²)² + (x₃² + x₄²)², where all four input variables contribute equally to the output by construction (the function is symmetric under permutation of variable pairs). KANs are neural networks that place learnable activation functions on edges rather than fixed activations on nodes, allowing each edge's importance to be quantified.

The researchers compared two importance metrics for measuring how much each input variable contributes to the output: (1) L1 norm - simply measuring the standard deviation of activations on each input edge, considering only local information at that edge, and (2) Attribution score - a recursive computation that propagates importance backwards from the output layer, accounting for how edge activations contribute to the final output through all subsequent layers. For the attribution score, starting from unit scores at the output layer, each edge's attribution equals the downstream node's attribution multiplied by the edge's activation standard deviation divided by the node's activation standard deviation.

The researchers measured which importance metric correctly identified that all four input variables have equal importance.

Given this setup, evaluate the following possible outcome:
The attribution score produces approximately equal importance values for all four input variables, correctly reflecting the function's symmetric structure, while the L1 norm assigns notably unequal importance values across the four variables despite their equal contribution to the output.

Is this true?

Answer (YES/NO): YES